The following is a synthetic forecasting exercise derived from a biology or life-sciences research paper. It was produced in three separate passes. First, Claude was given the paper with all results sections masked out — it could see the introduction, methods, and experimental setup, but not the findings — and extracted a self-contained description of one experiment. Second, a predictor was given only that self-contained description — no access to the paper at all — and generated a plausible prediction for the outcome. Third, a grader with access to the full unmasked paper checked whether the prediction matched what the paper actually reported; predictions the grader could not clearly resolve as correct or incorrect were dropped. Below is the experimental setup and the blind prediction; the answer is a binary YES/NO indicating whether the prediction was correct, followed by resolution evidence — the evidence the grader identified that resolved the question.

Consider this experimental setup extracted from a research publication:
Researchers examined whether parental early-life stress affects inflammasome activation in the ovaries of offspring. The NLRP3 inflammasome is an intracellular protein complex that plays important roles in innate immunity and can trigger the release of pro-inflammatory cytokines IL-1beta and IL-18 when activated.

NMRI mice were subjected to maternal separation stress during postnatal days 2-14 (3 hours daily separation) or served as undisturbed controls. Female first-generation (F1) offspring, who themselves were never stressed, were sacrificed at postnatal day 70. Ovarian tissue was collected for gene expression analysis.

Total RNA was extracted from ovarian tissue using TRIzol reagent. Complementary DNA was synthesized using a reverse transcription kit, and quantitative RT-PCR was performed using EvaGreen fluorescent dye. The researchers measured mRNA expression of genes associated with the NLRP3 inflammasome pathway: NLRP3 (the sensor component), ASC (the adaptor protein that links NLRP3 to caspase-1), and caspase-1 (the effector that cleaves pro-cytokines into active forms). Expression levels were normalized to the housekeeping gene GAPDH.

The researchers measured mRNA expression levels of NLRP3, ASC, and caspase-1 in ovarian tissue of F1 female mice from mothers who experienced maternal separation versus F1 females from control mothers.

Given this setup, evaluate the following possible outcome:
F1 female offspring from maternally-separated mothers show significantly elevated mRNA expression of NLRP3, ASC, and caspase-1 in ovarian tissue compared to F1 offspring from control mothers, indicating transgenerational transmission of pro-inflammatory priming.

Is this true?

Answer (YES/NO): NO